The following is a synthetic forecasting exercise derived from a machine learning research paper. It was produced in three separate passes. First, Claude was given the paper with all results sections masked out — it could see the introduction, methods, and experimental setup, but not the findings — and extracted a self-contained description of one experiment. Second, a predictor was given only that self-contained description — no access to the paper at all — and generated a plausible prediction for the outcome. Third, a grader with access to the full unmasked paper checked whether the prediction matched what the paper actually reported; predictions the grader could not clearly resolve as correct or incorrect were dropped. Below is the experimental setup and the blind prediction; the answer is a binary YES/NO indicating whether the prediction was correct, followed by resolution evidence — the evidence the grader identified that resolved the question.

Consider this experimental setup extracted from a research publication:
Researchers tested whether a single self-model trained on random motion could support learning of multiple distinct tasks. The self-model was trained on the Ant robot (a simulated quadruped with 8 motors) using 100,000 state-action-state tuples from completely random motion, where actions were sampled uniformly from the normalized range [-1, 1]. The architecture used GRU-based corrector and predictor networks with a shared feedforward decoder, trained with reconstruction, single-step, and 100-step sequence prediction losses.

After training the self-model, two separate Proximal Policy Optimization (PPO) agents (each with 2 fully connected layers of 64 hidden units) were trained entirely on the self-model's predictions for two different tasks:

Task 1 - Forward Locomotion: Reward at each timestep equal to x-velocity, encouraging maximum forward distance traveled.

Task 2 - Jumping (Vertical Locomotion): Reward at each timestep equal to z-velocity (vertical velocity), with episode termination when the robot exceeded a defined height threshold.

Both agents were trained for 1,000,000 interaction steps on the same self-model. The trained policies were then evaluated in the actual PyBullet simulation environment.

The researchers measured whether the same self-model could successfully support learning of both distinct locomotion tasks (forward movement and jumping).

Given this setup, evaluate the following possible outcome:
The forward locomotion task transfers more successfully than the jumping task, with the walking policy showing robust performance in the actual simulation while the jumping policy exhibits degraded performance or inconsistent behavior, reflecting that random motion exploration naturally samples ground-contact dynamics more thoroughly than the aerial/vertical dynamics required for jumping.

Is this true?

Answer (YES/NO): NO